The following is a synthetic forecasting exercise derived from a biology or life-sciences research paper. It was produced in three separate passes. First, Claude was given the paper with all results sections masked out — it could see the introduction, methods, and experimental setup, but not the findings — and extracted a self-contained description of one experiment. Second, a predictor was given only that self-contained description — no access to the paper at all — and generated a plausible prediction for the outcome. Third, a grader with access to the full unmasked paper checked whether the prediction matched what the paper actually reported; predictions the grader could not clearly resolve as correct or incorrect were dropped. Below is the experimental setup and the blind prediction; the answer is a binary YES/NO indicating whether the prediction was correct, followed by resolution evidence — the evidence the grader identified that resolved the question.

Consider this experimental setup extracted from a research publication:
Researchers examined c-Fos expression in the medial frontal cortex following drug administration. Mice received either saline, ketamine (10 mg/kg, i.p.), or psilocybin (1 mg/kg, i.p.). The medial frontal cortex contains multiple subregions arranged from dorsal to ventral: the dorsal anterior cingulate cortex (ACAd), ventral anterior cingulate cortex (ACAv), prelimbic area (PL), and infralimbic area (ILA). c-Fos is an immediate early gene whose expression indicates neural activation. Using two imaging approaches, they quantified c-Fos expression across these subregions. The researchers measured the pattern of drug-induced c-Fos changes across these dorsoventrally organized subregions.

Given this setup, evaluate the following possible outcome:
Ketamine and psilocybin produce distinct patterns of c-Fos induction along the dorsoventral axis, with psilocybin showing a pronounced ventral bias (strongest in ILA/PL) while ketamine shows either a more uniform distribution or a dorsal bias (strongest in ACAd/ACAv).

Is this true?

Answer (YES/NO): NO